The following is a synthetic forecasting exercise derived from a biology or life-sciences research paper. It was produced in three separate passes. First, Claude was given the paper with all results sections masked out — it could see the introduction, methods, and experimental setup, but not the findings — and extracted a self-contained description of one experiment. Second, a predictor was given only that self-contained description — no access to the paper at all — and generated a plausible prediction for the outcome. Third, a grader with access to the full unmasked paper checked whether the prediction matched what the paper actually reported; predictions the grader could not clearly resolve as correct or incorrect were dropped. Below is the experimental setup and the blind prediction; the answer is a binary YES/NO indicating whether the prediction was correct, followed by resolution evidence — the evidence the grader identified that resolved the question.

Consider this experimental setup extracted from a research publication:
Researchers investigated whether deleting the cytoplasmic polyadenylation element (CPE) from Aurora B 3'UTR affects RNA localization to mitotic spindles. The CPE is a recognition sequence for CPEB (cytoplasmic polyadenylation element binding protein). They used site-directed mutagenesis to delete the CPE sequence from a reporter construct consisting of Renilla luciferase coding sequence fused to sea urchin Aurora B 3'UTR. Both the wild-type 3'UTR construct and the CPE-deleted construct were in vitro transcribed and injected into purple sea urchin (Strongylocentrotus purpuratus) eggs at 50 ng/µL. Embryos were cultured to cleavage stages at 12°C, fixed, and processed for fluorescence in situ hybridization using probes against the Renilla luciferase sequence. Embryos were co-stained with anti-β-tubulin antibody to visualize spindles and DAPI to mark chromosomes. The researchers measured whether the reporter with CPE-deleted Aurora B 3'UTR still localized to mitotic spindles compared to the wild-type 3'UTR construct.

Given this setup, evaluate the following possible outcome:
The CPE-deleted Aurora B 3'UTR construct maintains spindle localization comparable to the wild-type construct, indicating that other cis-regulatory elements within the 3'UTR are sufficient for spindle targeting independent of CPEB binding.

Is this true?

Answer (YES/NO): NO